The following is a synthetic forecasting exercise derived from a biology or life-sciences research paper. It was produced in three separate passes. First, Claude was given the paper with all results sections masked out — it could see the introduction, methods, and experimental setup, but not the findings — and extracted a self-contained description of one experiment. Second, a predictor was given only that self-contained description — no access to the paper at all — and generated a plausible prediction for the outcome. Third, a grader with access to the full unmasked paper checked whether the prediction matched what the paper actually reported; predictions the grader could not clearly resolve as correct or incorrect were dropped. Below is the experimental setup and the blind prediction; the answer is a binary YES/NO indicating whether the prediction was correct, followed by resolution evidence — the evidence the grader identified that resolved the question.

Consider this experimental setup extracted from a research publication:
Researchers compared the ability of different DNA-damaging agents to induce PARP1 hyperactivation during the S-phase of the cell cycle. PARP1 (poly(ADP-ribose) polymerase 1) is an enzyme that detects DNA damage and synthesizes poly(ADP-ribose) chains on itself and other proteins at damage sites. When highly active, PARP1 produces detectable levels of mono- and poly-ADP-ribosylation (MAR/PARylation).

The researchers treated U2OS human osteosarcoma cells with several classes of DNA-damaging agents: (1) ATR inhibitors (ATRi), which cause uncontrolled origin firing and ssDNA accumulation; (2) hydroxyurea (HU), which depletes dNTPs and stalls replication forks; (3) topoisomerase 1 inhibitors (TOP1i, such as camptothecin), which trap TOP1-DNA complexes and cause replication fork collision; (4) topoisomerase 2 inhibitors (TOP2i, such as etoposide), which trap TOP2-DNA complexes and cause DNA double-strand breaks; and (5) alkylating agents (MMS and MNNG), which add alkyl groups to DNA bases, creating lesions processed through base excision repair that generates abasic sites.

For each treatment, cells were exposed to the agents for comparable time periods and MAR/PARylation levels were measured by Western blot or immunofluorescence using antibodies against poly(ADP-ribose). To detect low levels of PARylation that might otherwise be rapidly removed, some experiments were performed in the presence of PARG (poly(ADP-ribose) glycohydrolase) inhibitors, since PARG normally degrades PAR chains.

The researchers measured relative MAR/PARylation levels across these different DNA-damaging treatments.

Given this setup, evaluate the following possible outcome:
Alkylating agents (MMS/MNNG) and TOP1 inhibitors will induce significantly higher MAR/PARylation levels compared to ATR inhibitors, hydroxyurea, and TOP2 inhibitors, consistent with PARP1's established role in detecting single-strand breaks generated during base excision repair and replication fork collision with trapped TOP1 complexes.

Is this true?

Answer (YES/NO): NO